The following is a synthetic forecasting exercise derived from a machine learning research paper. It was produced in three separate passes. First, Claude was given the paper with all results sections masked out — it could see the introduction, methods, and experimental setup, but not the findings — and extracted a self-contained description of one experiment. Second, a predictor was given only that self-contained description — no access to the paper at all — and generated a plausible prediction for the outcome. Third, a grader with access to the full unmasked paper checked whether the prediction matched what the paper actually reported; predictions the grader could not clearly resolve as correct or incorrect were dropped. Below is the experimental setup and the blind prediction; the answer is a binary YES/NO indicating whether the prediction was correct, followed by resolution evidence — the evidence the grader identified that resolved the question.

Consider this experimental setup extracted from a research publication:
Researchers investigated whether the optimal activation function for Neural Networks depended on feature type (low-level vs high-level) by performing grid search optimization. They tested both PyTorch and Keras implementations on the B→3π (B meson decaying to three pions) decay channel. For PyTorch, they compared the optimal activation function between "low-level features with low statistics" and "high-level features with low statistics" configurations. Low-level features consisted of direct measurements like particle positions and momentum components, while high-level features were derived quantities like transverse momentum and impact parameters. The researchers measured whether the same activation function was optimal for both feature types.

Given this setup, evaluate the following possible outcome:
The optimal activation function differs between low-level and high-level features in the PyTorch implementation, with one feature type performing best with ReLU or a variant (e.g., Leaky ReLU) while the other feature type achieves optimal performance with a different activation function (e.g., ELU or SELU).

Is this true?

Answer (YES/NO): NO